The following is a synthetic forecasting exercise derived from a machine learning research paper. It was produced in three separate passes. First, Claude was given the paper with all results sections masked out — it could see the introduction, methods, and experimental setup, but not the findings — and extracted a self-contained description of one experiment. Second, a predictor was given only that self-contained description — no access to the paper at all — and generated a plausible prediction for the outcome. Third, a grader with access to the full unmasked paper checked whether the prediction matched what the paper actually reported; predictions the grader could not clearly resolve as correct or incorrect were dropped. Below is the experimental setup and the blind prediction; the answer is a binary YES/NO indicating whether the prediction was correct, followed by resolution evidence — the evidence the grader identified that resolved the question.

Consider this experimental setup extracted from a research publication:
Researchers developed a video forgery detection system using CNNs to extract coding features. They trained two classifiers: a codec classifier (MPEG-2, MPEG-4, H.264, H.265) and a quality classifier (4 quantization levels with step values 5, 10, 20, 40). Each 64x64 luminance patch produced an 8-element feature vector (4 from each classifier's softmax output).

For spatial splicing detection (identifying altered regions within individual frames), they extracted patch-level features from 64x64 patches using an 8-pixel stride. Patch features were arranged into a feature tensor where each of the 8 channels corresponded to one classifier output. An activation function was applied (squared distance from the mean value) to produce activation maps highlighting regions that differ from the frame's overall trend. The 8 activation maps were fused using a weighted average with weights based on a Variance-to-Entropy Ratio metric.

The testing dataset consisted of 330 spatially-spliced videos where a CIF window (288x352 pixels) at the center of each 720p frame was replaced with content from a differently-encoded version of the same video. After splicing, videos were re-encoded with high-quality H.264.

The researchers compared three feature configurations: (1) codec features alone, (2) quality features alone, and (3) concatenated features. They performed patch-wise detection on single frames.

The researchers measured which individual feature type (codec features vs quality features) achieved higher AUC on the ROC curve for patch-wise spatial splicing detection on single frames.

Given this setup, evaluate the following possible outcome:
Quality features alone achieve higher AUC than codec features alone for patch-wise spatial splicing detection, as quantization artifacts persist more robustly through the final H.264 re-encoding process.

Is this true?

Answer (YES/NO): NO